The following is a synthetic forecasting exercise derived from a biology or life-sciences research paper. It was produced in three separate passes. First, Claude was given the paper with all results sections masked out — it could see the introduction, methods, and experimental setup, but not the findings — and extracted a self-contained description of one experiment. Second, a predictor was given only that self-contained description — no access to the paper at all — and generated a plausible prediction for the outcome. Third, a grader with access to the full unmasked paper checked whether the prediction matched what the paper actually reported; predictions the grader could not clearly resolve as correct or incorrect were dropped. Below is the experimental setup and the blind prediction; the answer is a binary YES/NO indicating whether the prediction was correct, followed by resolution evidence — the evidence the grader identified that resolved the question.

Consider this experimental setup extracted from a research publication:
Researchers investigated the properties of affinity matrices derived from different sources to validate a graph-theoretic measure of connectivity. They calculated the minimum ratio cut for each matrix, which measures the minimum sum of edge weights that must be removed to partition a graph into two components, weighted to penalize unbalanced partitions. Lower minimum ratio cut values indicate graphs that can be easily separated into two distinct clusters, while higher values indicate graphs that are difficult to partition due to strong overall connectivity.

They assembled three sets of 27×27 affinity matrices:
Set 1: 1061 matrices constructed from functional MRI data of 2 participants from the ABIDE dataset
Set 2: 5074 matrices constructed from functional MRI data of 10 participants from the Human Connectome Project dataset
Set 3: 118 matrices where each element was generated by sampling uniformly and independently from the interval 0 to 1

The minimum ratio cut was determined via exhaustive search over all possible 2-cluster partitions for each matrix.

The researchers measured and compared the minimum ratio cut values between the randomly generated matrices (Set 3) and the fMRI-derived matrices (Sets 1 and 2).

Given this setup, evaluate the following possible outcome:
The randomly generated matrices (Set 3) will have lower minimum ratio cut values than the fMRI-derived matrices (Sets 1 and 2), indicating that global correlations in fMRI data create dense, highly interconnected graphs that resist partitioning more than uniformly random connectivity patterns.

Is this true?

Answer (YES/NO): NO